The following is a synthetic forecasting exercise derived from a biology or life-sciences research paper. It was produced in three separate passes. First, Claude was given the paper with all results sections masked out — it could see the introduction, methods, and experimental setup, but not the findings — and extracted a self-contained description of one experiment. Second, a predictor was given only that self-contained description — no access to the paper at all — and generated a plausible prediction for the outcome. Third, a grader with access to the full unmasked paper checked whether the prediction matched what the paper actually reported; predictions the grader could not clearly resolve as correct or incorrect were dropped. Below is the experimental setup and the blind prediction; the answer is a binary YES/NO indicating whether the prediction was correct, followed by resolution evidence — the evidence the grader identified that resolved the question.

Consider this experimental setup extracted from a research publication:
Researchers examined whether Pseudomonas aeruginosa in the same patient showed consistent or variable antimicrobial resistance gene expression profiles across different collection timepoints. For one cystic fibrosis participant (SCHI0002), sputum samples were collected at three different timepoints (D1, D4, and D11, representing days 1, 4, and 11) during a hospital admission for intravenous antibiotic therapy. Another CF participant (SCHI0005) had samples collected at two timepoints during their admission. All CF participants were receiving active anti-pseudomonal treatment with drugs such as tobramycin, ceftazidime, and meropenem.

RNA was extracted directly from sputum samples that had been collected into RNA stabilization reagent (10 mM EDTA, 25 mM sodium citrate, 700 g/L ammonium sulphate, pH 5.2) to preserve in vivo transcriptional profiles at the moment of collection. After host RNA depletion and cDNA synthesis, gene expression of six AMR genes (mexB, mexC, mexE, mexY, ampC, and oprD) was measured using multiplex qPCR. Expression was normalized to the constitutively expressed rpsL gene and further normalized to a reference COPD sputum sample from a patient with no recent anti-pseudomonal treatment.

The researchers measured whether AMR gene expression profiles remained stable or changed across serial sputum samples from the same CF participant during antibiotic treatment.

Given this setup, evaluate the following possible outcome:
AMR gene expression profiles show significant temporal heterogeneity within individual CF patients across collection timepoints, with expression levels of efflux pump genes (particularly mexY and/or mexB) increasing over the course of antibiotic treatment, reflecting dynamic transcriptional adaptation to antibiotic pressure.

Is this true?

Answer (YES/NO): NO